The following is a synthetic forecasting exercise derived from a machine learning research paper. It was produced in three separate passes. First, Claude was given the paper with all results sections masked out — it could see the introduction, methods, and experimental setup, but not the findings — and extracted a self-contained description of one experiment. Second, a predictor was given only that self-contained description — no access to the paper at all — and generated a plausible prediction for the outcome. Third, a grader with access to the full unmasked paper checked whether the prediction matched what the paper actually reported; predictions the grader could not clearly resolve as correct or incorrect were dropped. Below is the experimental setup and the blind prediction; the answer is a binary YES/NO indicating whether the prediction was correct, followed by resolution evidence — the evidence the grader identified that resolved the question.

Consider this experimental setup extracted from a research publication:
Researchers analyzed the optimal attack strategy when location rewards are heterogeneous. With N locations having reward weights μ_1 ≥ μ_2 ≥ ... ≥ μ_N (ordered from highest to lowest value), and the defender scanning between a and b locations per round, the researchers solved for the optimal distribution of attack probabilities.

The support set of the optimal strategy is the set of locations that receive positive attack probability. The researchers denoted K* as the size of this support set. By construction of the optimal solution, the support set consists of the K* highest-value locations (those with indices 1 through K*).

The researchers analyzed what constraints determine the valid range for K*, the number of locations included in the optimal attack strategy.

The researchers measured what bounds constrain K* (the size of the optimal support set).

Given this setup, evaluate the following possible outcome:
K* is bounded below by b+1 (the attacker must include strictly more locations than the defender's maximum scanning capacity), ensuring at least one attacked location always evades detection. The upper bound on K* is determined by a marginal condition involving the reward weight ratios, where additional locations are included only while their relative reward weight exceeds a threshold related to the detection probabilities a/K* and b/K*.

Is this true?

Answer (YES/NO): NO